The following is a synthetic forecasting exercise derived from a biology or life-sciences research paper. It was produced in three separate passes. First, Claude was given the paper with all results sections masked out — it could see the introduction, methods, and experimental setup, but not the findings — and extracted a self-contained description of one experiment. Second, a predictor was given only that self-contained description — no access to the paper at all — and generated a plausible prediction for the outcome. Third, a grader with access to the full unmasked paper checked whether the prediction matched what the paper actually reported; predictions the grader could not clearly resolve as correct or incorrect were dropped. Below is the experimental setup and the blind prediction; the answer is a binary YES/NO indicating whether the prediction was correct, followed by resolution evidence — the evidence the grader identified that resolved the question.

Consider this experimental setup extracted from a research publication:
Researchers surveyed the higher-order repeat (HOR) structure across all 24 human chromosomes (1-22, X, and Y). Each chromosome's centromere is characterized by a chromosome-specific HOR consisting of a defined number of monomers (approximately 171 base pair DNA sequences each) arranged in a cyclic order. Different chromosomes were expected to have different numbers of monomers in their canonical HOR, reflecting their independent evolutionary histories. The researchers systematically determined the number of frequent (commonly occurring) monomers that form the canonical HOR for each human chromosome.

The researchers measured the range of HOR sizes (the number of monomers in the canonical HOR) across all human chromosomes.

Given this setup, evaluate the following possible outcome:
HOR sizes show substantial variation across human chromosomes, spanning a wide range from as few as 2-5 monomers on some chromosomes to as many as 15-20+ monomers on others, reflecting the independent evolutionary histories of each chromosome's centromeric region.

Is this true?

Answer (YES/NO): YES